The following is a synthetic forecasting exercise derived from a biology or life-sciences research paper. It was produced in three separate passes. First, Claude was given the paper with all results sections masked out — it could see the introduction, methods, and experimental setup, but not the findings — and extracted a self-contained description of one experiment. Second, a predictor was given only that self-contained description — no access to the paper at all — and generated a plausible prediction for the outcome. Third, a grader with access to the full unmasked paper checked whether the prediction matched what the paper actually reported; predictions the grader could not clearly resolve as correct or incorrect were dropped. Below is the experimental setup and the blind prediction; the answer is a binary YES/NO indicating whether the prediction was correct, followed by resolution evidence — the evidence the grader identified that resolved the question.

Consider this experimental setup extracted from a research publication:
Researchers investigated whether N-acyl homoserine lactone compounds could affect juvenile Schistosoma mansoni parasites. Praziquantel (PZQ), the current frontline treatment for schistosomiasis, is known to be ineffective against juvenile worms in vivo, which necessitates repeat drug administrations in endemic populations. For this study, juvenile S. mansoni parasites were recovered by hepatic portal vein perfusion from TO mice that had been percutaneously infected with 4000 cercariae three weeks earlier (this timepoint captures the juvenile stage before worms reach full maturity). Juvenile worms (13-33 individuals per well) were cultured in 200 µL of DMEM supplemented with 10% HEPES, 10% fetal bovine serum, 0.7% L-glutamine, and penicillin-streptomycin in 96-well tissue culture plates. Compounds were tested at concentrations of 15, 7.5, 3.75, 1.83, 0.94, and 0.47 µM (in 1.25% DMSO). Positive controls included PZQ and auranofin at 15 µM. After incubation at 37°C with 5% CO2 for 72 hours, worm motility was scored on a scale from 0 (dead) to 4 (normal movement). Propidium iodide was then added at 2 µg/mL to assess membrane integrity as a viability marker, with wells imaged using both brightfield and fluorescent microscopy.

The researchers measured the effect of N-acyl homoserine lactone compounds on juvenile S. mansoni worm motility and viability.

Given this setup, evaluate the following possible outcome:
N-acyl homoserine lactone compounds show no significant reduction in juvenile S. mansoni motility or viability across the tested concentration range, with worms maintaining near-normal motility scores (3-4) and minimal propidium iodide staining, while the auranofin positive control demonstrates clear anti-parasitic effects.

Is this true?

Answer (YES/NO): NO